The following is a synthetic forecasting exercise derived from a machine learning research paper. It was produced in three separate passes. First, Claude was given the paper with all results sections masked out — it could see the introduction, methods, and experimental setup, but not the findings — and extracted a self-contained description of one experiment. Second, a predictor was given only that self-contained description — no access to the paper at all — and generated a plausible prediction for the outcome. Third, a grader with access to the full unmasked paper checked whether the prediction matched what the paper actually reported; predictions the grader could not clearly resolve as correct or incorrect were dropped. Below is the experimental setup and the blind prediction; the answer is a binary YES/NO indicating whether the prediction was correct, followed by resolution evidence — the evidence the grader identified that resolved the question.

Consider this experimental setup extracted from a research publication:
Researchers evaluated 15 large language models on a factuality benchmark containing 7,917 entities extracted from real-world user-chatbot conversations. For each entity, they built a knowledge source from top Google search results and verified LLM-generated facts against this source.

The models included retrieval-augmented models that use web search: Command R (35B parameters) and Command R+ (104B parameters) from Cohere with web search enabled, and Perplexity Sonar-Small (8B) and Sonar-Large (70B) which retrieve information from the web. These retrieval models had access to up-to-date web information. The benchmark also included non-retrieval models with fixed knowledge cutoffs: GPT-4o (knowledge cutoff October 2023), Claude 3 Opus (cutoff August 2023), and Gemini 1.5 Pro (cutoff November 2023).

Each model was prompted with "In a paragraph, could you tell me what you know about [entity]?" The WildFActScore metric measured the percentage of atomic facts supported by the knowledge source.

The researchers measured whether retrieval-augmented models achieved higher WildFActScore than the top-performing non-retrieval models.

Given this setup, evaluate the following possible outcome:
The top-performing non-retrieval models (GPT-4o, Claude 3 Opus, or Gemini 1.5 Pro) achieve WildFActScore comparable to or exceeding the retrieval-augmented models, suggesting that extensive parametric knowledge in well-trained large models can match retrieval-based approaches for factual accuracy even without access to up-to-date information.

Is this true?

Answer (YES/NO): YES